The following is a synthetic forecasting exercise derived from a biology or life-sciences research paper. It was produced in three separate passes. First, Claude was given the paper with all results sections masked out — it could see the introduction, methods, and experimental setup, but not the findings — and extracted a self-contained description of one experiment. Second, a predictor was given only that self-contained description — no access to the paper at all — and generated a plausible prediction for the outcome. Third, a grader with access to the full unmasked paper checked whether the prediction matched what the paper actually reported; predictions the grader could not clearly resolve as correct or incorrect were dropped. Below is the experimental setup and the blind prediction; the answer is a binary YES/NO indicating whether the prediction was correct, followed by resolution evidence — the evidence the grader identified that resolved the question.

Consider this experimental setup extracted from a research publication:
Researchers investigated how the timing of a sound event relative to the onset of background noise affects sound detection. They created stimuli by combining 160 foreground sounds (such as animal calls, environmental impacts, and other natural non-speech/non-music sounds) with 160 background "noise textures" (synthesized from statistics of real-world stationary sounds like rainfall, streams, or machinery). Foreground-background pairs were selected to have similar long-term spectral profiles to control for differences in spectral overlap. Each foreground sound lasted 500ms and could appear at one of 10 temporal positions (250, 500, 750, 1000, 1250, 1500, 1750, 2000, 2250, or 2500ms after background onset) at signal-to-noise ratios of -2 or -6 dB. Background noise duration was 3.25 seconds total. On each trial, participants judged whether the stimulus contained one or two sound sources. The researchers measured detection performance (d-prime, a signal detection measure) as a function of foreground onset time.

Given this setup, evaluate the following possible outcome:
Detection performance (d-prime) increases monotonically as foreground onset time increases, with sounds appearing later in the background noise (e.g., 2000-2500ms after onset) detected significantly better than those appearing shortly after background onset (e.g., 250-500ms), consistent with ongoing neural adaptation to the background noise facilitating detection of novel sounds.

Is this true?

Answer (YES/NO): NO